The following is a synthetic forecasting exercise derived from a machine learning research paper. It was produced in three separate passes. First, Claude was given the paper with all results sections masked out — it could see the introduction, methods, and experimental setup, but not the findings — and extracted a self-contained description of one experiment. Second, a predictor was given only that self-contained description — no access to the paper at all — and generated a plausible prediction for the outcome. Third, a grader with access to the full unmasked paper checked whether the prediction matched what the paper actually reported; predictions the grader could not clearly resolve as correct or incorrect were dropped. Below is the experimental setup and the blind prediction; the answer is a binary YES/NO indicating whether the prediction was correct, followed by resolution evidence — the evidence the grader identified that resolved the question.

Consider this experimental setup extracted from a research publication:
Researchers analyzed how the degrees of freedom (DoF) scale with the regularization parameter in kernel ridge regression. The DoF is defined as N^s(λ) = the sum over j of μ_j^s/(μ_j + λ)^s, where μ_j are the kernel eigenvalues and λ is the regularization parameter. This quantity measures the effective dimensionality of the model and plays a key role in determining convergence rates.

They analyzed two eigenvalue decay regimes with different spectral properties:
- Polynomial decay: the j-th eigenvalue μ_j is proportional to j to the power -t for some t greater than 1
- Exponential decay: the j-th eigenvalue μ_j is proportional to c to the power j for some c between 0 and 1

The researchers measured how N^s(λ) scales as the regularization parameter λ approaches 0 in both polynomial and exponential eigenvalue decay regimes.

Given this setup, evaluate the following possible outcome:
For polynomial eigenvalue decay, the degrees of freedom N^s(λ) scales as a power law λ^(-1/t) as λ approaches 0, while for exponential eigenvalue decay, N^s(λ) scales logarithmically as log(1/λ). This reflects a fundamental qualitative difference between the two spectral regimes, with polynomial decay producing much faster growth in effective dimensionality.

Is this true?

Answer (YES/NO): YES